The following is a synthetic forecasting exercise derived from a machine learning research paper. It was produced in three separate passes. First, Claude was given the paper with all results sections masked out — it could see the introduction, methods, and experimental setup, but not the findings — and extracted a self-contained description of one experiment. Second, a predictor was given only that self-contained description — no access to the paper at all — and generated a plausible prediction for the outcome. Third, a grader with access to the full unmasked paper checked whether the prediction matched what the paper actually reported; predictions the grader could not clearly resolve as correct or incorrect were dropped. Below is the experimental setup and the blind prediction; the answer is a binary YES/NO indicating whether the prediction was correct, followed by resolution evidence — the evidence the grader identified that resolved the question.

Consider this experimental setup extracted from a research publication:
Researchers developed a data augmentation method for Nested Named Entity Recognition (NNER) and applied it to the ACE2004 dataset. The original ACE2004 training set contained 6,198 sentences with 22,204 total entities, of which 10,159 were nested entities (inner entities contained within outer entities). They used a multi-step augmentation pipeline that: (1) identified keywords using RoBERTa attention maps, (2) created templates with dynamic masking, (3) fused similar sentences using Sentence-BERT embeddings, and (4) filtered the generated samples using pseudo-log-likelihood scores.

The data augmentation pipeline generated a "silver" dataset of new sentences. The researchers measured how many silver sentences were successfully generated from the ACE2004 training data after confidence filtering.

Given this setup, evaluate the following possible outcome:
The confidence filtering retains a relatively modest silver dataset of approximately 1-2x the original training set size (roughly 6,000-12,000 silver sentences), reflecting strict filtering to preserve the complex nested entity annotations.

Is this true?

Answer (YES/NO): NO